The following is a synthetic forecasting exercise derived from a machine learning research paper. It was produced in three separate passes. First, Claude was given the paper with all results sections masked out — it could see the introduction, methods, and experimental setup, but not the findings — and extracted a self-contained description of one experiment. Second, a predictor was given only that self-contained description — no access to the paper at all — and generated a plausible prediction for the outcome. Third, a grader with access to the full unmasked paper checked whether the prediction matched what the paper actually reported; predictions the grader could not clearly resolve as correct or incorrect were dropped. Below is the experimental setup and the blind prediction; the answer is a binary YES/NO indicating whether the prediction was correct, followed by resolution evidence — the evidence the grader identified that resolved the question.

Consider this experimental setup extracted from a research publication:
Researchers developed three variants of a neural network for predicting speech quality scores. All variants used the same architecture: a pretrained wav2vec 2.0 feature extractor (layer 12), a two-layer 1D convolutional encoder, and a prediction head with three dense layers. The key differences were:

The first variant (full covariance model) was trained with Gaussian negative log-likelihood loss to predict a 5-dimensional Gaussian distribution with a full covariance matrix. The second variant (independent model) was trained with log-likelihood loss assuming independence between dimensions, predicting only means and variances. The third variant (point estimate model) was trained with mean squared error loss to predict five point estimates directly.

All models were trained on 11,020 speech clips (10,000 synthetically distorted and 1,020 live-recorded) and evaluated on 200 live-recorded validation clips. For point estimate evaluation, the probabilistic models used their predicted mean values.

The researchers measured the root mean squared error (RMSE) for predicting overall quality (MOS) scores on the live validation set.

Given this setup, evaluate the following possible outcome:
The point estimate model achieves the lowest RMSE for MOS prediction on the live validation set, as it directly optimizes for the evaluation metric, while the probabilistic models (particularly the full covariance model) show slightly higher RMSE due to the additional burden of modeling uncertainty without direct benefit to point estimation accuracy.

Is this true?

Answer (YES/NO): NO